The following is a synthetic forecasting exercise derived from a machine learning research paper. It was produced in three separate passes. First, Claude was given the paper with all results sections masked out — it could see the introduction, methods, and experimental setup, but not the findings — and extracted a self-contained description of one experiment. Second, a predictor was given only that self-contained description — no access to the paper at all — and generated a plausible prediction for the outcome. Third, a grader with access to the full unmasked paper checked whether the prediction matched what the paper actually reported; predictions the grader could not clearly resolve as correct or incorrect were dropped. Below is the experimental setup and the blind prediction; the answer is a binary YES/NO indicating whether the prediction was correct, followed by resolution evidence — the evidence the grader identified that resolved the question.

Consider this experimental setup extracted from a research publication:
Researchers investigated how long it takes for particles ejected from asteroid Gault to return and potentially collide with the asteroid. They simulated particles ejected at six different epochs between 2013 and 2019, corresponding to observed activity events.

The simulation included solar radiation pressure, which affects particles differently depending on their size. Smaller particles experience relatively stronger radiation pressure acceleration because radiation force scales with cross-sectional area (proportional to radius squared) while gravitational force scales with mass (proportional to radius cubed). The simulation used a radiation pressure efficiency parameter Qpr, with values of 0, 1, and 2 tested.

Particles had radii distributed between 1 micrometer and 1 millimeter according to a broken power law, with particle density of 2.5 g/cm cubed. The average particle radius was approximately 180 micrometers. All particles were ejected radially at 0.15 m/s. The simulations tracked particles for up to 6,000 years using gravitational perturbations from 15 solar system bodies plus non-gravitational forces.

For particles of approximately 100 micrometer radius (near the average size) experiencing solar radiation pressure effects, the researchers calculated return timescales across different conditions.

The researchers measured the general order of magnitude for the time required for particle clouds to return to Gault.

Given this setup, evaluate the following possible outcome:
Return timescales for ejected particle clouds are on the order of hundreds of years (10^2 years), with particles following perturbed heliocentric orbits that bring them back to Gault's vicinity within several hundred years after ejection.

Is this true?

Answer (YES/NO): NO